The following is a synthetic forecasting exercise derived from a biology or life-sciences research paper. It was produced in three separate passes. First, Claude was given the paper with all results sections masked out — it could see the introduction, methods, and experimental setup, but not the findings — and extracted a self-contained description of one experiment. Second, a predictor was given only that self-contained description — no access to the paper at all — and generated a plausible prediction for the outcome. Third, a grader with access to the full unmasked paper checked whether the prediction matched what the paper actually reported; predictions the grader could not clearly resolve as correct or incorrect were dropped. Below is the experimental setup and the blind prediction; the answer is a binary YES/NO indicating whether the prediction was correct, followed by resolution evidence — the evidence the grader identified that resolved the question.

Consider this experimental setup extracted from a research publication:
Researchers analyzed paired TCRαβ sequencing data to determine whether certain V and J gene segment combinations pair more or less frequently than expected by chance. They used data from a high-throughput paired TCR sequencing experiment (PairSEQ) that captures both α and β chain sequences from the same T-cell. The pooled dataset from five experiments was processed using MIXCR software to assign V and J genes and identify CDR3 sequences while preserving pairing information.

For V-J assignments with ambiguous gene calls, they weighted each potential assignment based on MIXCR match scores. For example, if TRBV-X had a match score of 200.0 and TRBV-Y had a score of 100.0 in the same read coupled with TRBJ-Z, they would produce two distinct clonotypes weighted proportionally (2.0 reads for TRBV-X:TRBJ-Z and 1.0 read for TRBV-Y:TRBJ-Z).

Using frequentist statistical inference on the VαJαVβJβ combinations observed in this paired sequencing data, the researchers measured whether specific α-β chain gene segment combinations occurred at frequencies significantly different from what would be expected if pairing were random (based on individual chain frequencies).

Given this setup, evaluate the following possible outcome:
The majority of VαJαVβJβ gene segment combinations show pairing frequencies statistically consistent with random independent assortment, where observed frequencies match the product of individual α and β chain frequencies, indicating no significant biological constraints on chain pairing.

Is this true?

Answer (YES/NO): YES